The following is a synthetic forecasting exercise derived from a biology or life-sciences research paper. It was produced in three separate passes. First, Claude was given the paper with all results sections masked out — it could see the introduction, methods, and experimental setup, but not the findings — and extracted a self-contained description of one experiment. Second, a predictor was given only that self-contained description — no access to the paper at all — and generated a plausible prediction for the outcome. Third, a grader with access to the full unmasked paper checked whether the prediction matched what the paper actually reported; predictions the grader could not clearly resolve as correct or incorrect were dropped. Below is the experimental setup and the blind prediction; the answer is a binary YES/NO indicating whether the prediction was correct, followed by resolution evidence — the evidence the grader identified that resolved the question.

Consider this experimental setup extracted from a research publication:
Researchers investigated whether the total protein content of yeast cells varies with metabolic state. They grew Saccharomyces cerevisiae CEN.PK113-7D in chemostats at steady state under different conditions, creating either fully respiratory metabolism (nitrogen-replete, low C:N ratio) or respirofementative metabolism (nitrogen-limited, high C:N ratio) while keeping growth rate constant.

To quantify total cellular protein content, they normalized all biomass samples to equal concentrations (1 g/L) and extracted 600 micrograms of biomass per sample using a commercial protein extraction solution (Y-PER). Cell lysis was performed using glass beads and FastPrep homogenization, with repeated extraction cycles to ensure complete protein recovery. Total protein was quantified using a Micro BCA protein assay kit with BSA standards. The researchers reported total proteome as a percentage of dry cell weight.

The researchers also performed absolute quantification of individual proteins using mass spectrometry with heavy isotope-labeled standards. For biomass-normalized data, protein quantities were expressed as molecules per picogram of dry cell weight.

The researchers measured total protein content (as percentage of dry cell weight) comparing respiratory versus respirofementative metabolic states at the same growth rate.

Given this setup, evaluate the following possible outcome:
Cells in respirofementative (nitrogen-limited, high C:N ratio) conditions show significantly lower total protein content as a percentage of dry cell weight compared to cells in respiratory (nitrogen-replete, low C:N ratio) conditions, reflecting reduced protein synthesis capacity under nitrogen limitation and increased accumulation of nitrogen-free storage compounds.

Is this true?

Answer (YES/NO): YES